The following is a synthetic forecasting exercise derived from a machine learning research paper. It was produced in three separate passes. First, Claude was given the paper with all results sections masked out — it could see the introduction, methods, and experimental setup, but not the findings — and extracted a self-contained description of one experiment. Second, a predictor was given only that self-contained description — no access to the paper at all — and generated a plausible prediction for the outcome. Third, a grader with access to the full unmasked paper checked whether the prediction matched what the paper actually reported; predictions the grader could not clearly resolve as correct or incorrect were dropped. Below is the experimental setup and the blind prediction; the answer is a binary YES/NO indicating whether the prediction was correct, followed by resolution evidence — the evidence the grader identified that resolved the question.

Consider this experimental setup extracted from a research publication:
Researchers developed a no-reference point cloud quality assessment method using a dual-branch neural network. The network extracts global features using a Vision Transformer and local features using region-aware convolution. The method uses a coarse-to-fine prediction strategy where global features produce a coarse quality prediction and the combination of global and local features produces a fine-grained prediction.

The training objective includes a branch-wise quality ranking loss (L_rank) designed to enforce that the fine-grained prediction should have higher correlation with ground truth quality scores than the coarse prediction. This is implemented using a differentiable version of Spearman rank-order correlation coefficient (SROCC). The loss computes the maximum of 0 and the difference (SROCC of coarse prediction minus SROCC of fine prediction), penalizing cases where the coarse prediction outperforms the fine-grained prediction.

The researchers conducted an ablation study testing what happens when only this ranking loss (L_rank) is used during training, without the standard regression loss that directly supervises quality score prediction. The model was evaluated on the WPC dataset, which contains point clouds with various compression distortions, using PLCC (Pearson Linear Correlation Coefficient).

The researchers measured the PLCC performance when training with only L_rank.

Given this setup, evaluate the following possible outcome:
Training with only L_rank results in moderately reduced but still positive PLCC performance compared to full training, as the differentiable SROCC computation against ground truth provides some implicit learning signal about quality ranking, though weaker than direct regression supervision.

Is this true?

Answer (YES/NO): NO